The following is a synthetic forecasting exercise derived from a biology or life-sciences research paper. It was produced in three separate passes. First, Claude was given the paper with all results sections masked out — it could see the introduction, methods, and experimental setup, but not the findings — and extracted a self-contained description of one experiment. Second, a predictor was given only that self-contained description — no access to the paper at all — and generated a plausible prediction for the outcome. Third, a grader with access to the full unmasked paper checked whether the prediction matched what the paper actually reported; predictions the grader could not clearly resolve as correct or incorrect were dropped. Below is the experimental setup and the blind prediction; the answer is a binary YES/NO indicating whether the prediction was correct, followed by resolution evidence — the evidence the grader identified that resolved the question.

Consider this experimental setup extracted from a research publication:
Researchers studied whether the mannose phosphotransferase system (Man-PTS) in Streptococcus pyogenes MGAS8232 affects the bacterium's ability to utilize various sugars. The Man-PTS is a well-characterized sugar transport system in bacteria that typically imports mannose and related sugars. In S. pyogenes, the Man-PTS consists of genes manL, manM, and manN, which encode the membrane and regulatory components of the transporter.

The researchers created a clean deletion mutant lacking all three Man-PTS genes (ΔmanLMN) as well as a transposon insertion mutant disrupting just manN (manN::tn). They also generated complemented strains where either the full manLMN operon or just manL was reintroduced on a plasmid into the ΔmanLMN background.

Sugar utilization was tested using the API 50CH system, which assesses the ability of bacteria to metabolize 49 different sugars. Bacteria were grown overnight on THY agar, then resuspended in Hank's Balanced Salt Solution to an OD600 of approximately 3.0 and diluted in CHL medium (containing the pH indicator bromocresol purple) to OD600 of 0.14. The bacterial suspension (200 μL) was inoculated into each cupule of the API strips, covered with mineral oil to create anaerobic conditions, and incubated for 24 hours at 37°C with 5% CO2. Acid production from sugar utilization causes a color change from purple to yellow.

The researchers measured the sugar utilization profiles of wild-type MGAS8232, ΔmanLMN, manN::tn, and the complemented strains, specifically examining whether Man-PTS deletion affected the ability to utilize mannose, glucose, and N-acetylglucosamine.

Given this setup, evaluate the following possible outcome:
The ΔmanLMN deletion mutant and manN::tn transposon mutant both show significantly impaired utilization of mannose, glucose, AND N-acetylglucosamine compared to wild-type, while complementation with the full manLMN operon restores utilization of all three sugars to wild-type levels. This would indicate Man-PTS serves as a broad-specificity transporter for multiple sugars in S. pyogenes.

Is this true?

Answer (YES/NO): NO